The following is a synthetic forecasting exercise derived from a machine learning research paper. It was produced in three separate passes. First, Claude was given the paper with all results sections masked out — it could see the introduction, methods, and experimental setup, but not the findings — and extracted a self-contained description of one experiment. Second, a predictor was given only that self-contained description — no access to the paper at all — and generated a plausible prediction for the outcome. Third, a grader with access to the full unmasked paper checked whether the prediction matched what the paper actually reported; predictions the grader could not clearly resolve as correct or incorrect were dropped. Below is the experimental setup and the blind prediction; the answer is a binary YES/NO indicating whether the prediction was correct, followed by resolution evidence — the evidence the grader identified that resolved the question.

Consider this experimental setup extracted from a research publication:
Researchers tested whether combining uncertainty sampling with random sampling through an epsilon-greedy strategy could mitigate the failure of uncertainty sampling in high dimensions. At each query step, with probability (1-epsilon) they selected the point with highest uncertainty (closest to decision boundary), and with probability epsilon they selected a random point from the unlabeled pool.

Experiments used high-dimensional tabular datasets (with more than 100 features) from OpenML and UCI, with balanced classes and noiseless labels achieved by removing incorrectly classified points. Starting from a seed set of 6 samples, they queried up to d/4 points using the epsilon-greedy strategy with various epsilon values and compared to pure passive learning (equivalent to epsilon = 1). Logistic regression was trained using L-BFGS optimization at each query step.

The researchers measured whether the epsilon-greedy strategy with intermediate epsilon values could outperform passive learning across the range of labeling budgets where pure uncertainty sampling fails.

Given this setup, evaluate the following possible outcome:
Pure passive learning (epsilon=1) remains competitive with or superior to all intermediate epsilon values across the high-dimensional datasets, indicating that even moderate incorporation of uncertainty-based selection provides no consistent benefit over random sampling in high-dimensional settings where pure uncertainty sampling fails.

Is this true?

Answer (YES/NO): YES